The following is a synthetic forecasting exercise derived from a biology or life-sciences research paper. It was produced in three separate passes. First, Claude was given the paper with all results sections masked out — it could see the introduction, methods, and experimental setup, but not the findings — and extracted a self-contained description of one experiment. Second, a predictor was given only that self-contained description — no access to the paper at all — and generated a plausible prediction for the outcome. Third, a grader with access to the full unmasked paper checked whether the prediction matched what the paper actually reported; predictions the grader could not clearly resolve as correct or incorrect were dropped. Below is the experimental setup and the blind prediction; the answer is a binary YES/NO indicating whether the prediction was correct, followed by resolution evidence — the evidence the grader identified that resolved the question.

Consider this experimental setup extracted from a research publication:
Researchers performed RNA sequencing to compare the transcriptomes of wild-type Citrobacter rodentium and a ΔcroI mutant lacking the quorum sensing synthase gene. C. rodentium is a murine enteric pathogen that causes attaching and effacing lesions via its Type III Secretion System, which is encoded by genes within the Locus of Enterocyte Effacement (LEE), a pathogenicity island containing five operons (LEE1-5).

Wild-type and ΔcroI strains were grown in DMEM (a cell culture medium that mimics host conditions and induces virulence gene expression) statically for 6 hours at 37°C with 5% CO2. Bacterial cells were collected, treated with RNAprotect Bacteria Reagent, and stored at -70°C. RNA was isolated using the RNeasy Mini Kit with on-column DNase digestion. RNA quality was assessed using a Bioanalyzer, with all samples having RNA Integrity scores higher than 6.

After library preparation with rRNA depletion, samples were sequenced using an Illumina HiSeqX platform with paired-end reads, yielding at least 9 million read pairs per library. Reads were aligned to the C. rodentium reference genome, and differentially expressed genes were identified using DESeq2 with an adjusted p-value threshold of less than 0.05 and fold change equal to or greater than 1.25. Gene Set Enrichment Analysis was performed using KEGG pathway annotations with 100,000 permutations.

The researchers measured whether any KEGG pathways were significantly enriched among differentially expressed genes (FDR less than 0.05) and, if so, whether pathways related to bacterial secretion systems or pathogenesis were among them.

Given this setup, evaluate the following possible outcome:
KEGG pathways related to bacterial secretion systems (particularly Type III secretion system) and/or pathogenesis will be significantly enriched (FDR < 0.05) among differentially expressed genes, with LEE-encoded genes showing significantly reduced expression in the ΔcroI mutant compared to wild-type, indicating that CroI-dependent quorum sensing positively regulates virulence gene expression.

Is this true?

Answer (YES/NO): NO